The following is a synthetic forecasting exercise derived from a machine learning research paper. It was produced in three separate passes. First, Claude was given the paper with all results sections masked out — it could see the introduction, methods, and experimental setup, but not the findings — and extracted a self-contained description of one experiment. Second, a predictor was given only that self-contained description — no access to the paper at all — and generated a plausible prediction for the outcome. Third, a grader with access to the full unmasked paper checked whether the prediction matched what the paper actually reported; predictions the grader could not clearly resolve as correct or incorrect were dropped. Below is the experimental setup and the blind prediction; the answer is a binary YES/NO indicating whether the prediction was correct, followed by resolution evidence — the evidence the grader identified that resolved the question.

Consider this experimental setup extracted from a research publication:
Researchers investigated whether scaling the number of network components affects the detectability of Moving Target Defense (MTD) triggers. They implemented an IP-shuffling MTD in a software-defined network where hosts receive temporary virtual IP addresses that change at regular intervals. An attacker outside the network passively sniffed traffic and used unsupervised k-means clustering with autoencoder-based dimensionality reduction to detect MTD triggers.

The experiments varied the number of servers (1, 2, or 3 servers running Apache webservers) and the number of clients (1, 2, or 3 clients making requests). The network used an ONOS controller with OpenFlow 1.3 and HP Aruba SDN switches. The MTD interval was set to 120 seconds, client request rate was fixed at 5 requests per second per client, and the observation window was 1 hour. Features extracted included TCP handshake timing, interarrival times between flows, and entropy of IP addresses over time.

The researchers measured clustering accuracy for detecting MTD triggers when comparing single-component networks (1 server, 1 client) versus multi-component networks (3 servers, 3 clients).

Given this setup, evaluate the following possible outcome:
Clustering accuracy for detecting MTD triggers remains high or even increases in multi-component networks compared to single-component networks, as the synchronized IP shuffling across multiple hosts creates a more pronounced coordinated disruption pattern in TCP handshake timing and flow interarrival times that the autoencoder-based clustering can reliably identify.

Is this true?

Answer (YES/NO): NO